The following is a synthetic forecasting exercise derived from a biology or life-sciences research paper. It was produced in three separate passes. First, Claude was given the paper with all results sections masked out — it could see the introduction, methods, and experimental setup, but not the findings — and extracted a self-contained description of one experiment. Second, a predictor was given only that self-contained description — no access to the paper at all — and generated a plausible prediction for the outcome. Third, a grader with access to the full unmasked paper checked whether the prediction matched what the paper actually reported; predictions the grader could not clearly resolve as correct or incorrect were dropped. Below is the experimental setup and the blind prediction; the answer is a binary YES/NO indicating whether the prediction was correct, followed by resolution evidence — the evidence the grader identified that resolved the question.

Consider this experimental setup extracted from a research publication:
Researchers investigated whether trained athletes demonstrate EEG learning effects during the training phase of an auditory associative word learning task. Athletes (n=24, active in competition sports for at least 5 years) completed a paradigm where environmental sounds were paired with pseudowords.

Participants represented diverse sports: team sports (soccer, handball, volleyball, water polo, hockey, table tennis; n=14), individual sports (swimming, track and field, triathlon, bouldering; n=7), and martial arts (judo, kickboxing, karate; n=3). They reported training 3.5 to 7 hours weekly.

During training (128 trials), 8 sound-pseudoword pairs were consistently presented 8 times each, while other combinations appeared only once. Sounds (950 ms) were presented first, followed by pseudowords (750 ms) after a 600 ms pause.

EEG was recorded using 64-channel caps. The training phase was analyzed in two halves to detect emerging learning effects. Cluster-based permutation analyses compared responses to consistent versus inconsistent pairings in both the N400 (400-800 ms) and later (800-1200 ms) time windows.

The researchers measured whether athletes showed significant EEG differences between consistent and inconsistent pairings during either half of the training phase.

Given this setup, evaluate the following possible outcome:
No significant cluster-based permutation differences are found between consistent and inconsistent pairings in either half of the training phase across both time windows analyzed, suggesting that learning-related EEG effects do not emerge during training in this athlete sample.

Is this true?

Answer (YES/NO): YES